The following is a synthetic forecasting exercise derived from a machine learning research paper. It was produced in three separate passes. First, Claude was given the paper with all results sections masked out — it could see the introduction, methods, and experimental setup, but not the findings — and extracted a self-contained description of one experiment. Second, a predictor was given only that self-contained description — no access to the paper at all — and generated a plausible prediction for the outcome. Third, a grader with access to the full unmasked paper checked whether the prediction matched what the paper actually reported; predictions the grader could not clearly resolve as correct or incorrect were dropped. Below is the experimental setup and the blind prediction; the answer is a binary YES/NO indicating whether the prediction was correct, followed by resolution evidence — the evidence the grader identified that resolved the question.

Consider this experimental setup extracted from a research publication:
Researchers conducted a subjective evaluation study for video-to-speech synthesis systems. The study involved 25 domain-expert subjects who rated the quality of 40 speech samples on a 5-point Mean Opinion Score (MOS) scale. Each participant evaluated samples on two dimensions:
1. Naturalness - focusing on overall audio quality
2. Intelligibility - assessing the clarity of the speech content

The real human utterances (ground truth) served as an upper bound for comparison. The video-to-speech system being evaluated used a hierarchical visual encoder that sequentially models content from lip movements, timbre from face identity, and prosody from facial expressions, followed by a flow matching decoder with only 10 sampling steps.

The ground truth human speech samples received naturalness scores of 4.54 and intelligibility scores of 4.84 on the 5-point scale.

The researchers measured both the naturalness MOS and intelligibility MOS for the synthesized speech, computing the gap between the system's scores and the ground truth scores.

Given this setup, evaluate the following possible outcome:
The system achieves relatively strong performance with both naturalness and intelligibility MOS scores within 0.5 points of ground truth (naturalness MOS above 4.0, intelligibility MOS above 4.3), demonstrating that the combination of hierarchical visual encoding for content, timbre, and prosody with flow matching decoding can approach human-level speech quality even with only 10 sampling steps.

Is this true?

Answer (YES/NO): NO